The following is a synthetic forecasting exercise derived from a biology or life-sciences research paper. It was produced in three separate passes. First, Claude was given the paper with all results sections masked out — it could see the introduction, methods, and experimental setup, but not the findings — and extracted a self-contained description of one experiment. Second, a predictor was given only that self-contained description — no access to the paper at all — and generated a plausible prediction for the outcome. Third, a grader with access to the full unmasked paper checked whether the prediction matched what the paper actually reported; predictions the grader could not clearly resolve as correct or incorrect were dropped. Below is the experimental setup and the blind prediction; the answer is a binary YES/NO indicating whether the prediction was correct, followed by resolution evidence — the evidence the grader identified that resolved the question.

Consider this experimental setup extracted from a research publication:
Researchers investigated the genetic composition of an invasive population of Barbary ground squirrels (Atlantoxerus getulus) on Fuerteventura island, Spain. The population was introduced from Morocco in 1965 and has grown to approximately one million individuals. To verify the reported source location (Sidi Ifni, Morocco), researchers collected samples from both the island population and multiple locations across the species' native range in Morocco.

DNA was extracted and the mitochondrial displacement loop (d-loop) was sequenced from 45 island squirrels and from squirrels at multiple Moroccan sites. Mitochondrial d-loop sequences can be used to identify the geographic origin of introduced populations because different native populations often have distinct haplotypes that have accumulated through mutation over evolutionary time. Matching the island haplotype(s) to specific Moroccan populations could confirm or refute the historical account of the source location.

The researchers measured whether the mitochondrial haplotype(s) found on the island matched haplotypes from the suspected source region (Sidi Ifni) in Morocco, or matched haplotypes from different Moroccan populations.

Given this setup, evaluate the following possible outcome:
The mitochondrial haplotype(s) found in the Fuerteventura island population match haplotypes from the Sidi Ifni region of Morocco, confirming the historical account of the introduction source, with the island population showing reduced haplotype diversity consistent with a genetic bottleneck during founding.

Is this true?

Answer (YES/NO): YES